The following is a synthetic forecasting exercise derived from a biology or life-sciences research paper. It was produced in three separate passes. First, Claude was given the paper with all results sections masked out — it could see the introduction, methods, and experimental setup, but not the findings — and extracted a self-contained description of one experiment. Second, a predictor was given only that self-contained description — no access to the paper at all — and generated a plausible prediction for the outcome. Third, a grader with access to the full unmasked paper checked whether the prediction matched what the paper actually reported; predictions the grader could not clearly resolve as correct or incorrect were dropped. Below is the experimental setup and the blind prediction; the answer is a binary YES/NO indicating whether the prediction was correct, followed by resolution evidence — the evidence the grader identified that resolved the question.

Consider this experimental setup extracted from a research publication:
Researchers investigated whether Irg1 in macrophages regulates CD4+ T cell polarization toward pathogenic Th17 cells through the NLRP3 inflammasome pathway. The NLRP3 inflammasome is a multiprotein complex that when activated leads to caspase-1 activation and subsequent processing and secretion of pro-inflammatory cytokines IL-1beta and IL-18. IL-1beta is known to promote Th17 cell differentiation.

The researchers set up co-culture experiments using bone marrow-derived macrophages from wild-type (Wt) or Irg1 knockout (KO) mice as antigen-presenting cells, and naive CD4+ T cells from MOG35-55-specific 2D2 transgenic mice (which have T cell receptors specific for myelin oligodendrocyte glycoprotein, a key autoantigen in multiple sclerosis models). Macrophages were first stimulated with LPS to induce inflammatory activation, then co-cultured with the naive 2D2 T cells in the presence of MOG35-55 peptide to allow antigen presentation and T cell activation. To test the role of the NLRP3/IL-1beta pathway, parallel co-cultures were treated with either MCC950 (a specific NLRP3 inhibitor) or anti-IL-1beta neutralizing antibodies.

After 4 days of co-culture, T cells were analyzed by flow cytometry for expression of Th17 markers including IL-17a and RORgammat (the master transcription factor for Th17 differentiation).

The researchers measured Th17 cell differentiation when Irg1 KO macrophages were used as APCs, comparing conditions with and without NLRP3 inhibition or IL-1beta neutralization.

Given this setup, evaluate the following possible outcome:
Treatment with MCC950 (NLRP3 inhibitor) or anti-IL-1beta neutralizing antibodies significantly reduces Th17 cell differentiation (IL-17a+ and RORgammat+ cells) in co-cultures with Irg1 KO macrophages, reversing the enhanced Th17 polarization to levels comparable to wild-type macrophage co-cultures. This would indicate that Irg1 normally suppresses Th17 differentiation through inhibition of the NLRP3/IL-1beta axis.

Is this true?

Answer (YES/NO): NO